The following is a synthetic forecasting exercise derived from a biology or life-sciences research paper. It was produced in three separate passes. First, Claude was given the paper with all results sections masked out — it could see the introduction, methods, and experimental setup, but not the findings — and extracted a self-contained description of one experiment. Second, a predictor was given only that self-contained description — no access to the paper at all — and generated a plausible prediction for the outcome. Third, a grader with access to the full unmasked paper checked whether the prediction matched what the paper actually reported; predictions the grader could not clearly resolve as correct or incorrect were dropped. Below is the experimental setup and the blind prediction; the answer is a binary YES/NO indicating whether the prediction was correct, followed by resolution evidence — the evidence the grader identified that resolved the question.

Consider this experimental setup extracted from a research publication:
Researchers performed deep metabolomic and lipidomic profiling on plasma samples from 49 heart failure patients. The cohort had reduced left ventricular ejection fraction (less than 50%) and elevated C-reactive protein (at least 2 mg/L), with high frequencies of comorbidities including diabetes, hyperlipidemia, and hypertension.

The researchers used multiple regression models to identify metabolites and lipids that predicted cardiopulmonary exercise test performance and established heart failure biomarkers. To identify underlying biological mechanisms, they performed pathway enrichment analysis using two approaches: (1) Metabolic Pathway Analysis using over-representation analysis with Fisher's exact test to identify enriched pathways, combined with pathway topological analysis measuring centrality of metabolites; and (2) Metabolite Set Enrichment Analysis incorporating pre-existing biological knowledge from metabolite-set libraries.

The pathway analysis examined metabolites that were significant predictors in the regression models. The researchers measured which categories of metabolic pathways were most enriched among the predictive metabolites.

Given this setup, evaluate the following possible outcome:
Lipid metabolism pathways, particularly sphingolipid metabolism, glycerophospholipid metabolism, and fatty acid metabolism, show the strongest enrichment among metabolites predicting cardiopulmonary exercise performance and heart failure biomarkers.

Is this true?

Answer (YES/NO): NO